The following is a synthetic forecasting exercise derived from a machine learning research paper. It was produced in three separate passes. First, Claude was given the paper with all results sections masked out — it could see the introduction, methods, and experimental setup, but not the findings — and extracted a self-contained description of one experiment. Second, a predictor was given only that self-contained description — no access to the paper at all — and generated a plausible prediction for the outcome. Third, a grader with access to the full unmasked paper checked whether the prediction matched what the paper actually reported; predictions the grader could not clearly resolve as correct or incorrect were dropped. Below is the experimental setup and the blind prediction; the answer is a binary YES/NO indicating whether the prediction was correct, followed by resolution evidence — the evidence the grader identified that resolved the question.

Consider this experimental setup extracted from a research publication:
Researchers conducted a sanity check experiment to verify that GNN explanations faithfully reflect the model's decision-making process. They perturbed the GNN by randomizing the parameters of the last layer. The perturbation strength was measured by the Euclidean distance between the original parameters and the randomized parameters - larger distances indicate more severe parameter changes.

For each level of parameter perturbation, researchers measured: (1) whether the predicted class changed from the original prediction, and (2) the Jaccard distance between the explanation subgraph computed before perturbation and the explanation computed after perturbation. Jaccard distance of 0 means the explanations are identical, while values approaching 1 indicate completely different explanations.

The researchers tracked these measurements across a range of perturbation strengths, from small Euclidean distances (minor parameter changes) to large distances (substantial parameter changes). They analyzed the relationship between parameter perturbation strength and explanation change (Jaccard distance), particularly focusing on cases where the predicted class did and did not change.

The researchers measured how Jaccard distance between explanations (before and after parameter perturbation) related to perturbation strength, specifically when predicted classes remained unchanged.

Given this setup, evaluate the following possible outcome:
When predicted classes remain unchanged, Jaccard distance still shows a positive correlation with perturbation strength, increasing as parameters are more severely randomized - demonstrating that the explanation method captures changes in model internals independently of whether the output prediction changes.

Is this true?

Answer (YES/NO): NO